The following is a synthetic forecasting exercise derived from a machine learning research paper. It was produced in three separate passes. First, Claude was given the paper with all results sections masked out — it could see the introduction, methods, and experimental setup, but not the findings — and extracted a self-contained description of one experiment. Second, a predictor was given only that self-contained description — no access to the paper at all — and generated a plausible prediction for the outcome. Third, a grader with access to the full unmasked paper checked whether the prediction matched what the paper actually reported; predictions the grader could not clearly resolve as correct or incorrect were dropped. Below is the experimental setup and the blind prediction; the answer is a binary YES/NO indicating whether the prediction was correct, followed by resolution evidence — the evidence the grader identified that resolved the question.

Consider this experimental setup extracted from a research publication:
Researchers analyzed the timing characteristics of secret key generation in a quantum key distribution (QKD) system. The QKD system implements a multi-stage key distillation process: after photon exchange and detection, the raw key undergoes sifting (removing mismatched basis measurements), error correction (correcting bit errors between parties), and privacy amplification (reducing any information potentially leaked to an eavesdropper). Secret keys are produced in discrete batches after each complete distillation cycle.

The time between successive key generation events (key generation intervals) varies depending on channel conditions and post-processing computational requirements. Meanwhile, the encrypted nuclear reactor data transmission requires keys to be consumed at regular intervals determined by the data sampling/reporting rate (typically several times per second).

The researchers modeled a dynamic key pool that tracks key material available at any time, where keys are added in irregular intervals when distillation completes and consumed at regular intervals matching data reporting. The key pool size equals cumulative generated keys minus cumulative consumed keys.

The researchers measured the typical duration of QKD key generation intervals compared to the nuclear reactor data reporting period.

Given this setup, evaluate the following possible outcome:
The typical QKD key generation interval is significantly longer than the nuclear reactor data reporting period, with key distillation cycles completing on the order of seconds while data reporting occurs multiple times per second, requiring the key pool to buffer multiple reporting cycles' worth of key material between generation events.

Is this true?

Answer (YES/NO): YES